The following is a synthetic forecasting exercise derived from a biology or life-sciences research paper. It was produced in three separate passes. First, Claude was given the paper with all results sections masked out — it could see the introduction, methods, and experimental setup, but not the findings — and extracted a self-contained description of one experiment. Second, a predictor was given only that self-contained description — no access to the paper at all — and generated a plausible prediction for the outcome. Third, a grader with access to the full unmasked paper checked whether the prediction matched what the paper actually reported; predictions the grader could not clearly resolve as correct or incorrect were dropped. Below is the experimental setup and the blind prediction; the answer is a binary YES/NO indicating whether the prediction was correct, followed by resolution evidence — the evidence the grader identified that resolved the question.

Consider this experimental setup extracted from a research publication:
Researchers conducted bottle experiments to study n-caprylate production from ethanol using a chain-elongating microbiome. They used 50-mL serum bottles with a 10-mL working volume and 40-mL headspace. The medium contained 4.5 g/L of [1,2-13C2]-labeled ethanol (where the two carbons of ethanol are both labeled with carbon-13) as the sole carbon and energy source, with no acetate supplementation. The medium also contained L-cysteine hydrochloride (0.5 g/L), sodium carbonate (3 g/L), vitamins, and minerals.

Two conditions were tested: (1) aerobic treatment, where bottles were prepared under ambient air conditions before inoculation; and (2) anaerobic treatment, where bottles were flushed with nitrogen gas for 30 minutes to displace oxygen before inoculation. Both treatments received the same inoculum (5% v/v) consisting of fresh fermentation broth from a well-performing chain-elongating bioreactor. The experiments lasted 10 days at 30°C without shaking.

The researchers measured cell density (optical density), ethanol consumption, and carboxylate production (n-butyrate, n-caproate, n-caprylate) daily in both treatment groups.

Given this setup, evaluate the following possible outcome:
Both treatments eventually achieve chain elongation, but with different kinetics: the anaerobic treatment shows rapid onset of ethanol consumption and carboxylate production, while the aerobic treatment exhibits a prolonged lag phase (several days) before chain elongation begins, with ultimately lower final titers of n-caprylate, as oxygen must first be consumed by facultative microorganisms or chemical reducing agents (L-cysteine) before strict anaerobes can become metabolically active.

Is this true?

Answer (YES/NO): NO